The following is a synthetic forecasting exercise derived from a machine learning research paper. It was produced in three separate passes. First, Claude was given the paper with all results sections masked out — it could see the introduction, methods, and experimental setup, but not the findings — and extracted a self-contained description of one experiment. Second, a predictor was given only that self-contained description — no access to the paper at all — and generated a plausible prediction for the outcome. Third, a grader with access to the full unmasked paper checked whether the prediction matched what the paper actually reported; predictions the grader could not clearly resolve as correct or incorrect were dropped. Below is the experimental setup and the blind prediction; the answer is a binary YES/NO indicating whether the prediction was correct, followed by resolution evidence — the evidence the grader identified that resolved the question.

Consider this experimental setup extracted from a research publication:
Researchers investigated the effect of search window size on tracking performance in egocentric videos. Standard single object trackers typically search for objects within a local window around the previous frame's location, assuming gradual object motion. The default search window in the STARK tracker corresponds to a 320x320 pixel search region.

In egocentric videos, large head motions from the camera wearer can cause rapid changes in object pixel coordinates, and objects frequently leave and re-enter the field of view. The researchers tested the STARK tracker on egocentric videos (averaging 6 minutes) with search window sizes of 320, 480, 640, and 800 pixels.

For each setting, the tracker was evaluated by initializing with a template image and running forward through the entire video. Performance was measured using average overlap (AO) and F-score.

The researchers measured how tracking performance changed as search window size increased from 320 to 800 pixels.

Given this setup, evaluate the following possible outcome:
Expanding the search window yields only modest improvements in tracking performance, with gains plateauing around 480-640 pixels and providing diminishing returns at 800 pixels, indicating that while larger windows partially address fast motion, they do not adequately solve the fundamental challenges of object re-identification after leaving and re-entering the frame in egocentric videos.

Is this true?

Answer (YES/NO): NO